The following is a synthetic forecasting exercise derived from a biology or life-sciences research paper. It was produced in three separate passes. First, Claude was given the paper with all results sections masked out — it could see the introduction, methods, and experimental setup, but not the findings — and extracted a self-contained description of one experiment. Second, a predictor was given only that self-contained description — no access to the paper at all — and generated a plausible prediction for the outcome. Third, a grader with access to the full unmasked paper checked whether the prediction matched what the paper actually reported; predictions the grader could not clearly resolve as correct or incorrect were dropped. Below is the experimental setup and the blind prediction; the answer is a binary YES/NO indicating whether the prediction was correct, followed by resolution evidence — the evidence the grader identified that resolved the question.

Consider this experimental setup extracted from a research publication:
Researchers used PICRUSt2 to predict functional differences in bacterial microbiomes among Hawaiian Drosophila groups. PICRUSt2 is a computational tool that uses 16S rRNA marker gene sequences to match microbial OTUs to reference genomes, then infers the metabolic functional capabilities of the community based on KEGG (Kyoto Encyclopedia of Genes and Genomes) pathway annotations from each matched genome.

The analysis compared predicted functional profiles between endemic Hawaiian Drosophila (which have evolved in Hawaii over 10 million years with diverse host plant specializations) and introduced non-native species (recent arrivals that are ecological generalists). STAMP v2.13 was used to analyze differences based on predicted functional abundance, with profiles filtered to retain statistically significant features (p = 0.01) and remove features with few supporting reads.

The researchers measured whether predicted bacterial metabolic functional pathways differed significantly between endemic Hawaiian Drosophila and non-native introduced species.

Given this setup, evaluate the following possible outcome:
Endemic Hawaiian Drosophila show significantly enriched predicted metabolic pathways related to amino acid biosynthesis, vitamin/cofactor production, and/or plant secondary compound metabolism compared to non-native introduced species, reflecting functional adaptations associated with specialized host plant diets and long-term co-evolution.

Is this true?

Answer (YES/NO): YES